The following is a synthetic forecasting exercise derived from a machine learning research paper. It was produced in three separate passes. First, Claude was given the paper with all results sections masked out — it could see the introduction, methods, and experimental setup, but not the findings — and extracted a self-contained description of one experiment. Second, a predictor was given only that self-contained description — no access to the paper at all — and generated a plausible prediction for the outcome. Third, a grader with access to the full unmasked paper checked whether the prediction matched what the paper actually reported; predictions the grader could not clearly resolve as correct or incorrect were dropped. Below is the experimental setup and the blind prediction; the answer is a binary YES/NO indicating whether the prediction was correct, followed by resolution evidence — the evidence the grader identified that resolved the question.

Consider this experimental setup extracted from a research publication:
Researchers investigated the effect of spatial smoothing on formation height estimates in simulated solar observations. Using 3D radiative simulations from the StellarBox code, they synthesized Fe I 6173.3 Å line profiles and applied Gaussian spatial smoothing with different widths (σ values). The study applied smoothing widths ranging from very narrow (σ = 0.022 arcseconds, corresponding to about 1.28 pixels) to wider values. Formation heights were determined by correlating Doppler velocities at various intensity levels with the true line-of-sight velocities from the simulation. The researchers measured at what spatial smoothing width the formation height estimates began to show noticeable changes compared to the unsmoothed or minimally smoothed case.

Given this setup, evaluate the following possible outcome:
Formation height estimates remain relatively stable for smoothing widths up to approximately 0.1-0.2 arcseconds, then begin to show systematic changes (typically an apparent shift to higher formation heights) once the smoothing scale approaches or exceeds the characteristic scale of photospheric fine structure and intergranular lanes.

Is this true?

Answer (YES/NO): NO